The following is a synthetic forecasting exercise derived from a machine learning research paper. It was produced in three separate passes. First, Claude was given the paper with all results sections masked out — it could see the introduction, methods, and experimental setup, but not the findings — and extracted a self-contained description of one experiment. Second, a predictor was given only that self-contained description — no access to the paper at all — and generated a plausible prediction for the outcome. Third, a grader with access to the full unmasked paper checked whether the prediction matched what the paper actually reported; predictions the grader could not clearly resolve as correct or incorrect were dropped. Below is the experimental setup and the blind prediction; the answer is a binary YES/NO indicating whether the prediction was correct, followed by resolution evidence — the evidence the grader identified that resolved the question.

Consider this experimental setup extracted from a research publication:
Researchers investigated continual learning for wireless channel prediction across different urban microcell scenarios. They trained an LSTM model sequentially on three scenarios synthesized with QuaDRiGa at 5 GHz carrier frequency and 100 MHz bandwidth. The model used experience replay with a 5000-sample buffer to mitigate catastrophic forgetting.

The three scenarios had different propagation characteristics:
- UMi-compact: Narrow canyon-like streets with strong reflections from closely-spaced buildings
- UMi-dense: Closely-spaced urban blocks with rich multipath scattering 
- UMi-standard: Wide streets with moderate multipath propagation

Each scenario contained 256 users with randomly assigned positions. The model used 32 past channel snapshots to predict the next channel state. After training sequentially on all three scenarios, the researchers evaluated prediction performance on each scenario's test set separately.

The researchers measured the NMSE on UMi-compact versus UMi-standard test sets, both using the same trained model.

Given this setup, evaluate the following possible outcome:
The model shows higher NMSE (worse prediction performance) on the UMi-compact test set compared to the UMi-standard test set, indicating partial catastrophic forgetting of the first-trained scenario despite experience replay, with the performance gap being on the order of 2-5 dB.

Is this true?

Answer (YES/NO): NO